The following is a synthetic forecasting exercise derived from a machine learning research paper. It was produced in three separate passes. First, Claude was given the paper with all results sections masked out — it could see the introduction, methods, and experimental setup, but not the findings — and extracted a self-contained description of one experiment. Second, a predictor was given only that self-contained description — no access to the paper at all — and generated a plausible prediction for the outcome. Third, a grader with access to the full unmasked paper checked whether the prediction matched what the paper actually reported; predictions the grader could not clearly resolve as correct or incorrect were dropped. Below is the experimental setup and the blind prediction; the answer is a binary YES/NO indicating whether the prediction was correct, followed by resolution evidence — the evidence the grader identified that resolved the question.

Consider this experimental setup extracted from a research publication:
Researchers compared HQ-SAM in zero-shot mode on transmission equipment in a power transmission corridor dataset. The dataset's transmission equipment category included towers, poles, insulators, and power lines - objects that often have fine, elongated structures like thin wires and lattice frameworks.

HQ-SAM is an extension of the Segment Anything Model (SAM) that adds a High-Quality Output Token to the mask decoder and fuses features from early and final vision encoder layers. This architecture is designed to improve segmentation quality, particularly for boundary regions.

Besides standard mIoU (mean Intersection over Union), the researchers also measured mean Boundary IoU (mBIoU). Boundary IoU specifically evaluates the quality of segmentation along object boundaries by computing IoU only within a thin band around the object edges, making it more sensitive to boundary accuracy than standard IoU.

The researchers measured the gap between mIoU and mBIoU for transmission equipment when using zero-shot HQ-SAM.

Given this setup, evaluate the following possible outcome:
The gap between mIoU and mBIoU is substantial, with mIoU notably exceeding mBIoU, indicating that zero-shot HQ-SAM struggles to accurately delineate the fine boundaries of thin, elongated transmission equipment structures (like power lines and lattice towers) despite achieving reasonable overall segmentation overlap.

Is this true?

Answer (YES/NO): YES